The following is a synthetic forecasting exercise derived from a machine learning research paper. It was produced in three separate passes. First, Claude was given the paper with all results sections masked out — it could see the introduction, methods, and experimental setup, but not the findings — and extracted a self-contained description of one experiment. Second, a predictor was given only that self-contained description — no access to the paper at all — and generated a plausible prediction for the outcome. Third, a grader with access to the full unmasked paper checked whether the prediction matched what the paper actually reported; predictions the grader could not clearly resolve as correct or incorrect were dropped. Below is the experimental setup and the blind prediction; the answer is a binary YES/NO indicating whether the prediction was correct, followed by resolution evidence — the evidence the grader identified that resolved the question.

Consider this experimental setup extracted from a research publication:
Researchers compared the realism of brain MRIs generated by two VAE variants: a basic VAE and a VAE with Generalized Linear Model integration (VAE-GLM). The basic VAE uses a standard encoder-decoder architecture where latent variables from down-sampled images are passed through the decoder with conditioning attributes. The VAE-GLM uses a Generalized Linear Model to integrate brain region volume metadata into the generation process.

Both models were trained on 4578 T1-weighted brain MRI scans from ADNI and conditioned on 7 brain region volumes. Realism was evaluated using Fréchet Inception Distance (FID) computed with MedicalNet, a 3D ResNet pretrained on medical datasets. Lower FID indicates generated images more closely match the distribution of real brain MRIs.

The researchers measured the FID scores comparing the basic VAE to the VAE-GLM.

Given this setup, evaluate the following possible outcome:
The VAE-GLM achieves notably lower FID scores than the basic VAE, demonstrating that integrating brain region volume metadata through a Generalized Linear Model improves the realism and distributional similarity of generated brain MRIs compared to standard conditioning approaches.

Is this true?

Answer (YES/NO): YES